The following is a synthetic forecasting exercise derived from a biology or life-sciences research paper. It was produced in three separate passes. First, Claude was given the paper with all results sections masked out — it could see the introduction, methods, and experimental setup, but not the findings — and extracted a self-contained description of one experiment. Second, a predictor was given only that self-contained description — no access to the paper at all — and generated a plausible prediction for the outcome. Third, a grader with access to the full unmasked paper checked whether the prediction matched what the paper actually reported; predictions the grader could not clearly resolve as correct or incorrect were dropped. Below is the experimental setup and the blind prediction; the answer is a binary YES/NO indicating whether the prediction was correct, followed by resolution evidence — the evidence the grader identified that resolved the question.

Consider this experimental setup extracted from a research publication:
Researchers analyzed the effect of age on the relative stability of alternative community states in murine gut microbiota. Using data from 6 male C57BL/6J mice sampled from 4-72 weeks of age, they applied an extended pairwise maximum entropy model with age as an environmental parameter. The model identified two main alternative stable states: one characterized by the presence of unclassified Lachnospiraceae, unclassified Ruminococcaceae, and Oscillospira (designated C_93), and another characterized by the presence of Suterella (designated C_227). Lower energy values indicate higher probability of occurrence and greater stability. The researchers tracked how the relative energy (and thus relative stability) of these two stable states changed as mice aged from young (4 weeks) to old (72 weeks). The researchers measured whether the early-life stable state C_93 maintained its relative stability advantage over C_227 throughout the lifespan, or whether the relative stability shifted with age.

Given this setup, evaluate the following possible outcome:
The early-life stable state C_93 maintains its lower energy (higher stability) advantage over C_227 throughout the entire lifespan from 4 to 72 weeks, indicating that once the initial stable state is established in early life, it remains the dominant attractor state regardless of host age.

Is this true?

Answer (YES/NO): NO